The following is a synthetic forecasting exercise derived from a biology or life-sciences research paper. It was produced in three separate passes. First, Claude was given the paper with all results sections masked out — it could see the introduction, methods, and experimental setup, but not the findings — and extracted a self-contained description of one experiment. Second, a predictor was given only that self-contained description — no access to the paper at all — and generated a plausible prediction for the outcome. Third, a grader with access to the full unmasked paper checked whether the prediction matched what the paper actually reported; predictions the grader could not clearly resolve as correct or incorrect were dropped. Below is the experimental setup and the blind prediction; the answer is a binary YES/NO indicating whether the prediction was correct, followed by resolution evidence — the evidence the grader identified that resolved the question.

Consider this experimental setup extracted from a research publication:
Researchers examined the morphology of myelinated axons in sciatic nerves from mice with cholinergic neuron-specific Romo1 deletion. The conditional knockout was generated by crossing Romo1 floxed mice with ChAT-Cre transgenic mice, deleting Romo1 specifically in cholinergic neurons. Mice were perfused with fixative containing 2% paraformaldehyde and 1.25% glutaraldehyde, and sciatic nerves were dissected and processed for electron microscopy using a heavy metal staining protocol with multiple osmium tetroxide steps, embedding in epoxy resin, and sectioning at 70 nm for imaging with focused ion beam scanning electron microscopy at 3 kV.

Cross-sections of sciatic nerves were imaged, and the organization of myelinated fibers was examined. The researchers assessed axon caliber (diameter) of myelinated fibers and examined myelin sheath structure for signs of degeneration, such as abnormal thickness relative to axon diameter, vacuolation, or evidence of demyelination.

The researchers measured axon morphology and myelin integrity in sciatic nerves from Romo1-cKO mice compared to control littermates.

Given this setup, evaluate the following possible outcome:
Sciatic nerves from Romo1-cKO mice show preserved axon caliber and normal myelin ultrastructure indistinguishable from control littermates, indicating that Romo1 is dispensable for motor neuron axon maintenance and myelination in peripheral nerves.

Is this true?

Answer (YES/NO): NO